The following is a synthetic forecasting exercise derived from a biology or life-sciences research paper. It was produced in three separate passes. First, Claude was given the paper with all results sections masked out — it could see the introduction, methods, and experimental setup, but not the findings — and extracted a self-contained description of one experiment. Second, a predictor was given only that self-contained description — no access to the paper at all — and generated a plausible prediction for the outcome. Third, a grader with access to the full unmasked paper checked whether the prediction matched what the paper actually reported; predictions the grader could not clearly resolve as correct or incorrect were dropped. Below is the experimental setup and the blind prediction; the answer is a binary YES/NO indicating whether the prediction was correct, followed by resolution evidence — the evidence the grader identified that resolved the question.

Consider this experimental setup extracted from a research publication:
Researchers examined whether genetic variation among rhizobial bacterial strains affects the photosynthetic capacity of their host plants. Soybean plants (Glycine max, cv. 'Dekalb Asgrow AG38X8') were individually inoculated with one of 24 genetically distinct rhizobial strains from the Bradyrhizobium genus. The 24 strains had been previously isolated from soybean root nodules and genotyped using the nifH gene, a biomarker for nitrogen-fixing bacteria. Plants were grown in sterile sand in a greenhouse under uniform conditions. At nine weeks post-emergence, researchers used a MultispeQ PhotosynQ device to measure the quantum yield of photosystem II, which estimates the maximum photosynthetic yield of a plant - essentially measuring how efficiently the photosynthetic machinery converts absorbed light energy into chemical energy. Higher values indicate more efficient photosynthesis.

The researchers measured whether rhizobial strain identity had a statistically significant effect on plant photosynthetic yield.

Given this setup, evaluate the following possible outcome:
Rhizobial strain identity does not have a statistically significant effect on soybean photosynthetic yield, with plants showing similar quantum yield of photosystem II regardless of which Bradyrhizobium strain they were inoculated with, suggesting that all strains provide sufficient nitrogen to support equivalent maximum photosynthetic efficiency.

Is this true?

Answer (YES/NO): NO